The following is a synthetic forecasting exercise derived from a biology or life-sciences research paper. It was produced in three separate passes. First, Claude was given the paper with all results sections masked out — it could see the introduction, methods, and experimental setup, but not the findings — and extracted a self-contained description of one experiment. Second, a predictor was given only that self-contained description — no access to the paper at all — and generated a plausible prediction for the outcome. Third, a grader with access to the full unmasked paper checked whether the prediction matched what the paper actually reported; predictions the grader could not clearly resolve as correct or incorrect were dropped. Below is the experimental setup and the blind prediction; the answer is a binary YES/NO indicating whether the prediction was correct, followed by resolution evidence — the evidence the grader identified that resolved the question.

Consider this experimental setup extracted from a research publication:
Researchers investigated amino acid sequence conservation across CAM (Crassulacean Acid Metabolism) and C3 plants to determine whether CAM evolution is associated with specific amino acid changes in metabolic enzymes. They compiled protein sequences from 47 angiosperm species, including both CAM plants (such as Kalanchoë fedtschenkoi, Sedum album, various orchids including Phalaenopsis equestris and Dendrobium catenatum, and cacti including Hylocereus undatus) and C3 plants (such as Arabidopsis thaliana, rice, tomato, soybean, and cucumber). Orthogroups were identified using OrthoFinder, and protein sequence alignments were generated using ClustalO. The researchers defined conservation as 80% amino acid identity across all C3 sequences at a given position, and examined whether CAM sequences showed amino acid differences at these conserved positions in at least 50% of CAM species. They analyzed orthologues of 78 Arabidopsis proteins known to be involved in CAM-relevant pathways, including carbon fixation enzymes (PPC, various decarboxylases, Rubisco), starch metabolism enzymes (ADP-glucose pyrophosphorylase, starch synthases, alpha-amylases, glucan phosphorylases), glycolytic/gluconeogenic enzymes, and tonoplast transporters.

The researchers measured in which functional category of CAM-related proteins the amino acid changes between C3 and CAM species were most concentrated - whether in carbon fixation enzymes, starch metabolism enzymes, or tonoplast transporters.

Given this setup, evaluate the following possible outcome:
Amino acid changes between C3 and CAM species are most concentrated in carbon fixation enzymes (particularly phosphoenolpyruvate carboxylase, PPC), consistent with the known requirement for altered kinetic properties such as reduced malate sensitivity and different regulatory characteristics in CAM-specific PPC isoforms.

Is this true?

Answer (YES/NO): NO